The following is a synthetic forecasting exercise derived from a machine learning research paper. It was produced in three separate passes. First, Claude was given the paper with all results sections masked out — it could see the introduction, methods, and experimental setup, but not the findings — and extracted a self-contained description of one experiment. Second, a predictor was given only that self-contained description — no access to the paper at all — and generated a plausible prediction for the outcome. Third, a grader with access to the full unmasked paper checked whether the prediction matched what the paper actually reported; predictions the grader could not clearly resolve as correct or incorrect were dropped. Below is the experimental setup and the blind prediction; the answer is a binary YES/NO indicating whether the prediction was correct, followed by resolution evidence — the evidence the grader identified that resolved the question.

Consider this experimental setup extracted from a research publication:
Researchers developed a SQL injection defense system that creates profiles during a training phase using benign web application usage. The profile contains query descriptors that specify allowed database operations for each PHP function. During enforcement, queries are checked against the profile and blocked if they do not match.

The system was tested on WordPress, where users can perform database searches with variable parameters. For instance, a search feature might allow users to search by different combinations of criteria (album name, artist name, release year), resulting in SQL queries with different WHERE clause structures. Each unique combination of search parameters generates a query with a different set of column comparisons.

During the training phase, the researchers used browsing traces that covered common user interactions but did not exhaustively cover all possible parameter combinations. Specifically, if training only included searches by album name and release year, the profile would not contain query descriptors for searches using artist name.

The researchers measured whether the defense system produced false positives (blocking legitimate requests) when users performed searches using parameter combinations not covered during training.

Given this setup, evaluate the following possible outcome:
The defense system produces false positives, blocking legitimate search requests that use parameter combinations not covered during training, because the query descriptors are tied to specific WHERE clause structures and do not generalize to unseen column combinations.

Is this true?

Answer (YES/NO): NO